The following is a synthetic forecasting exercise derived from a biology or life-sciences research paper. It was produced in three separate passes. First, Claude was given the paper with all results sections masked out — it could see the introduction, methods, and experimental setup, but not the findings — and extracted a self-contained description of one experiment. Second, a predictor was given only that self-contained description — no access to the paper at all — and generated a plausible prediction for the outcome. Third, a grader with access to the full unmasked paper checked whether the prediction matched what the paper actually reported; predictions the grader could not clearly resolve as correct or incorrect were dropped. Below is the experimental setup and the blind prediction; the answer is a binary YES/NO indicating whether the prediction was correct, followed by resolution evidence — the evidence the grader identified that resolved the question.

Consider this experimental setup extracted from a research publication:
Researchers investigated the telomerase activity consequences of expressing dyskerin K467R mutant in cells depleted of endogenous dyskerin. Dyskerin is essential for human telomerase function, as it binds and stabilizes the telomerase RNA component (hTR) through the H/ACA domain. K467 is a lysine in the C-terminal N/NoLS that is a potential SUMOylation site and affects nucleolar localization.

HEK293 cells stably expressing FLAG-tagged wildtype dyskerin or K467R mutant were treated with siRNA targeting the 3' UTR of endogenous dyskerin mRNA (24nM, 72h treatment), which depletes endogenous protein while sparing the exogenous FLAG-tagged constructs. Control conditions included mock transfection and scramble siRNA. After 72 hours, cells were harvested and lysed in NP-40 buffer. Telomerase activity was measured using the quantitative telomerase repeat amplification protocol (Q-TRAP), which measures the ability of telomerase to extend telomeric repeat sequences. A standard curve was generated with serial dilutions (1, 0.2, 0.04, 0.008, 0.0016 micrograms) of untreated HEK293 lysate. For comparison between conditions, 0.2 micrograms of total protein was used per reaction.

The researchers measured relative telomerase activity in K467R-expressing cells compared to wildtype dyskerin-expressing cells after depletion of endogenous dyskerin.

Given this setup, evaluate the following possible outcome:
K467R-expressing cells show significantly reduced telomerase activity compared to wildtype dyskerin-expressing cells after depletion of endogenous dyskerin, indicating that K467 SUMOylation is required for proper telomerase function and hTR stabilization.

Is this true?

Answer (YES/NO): YES